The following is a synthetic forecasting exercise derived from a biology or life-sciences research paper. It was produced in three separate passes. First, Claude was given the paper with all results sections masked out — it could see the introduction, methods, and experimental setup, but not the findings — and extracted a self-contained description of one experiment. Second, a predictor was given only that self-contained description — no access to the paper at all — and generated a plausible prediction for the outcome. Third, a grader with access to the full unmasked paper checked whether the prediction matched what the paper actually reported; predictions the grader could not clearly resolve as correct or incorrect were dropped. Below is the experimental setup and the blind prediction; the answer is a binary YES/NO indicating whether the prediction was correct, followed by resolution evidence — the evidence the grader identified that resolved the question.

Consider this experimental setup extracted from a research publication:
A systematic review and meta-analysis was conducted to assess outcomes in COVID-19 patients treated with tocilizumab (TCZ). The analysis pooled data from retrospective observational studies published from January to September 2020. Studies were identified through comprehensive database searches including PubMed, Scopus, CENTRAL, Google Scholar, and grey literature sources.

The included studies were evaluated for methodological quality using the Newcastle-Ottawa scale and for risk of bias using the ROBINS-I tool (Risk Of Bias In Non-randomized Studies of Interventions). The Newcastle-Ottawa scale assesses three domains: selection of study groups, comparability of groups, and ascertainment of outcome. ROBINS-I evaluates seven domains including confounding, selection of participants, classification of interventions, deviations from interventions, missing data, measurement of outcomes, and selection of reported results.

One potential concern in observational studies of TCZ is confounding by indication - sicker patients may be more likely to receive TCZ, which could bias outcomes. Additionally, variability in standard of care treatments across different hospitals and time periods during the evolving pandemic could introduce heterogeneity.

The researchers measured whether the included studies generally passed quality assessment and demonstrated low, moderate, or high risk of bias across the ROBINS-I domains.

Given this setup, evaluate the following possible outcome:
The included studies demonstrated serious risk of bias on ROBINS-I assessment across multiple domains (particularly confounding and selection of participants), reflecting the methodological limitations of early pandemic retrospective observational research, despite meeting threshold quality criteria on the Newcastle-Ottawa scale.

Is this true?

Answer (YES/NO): NO